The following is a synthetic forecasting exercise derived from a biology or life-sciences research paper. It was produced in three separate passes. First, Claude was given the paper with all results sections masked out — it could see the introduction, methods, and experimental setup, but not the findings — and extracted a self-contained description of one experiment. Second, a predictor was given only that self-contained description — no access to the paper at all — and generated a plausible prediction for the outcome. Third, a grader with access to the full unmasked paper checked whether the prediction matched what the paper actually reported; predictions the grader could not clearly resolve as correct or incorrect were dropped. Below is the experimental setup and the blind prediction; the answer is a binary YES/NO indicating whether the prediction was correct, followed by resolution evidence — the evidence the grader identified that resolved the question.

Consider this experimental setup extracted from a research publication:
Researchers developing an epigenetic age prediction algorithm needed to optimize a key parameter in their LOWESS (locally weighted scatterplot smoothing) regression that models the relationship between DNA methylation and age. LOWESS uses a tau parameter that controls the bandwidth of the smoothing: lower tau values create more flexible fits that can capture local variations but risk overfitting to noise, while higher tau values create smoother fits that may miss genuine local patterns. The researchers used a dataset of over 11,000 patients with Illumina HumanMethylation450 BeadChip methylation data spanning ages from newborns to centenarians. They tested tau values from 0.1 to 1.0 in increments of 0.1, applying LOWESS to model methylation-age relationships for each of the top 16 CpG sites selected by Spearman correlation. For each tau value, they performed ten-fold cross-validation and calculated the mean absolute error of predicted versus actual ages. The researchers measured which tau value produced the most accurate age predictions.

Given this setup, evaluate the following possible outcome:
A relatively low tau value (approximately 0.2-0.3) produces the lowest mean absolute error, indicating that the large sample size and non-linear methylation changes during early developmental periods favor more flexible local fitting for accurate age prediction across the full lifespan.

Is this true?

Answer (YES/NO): NO